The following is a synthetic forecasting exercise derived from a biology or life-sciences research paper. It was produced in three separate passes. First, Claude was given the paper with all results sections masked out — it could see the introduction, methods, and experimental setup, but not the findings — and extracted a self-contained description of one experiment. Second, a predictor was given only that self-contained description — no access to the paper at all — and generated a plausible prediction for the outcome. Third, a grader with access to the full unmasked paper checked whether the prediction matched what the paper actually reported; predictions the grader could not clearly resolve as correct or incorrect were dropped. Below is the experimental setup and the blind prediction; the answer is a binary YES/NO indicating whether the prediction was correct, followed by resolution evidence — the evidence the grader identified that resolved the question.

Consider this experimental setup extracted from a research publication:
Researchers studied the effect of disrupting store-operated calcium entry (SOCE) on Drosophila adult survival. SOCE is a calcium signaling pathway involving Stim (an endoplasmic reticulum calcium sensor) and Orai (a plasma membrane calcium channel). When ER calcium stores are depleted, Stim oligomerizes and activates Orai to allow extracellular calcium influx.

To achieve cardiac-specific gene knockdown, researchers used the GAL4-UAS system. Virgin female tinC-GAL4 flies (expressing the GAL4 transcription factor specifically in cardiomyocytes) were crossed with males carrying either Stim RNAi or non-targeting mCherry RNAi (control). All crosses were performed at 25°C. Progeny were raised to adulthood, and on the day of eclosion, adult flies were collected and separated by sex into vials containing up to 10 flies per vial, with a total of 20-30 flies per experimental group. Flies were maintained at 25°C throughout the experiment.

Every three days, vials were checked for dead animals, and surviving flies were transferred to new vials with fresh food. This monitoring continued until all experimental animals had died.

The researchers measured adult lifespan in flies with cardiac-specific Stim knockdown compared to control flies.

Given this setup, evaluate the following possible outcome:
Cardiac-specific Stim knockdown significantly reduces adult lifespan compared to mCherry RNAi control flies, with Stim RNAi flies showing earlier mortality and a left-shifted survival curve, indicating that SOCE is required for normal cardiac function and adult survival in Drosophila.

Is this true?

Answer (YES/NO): NO